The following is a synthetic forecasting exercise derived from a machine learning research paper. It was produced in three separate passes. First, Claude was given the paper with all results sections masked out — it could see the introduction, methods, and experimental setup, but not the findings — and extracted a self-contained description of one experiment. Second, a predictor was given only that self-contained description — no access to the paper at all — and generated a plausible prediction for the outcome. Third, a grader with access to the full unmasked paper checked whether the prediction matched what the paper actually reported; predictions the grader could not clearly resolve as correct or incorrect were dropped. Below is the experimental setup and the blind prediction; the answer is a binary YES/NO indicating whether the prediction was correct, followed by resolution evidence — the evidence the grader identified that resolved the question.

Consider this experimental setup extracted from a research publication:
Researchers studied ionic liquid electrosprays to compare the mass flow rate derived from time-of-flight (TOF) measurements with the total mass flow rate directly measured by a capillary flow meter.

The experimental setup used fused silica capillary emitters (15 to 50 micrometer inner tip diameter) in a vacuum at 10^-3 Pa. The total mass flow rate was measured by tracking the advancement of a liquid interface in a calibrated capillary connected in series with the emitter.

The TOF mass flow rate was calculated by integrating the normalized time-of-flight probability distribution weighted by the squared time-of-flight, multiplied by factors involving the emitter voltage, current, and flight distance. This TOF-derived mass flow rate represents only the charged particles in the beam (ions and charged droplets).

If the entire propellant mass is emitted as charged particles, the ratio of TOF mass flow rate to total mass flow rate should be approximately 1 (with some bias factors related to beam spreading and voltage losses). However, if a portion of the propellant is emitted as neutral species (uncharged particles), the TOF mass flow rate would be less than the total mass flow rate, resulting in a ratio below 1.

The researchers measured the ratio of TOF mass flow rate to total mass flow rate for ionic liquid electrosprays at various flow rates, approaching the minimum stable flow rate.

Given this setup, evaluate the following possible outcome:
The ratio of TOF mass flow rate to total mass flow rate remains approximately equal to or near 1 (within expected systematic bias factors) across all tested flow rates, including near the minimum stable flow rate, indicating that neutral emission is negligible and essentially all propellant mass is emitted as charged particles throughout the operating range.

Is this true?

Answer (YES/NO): NO